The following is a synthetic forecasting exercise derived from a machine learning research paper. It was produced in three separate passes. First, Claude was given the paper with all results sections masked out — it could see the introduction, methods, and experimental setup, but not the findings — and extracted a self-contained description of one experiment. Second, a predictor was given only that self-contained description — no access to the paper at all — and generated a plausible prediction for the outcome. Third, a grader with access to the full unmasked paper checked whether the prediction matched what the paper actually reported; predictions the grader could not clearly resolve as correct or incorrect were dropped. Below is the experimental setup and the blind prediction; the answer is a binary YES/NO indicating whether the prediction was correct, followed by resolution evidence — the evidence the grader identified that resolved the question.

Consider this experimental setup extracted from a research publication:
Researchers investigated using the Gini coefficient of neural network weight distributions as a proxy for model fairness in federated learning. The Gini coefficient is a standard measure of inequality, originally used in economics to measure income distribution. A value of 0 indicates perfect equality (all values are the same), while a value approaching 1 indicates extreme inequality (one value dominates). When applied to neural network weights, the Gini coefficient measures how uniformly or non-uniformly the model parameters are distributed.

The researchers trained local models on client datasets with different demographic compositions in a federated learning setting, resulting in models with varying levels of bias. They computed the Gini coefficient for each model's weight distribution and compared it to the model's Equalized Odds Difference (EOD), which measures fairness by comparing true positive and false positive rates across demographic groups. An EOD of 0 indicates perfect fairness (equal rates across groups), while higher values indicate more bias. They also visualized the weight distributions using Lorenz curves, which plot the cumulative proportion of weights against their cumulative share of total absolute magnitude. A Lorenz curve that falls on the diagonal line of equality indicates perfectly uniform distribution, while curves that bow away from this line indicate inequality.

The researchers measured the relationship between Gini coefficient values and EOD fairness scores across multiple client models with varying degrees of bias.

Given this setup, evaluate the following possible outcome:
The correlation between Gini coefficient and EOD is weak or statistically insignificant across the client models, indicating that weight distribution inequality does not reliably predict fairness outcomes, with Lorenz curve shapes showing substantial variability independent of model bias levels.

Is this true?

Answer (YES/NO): NO